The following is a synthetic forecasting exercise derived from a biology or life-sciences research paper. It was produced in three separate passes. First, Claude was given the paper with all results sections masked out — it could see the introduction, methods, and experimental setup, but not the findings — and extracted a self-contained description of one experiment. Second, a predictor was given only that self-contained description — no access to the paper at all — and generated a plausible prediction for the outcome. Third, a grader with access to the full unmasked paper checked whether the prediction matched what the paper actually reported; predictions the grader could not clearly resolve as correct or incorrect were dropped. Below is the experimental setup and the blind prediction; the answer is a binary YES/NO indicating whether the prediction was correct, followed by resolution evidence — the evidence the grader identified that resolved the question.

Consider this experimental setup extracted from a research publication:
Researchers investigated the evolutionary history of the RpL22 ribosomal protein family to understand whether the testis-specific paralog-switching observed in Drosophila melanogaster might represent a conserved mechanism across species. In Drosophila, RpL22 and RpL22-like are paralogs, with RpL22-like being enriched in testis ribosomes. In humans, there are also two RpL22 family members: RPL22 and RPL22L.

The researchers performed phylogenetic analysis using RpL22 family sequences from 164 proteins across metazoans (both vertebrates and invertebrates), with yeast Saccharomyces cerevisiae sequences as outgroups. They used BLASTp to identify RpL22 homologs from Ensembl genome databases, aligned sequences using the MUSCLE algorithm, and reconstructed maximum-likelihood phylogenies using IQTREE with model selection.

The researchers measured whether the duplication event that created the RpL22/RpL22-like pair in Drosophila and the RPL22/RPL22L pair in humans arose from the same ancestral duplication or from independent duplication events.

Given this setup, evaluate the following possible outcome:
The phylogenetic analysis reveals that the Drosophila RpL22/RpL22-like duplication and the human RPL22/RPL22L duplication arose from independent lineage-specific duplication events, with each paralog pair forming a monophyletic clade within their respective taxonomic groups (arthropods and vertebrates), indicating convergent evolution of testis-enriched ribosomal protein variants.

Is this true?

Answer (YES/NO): YES